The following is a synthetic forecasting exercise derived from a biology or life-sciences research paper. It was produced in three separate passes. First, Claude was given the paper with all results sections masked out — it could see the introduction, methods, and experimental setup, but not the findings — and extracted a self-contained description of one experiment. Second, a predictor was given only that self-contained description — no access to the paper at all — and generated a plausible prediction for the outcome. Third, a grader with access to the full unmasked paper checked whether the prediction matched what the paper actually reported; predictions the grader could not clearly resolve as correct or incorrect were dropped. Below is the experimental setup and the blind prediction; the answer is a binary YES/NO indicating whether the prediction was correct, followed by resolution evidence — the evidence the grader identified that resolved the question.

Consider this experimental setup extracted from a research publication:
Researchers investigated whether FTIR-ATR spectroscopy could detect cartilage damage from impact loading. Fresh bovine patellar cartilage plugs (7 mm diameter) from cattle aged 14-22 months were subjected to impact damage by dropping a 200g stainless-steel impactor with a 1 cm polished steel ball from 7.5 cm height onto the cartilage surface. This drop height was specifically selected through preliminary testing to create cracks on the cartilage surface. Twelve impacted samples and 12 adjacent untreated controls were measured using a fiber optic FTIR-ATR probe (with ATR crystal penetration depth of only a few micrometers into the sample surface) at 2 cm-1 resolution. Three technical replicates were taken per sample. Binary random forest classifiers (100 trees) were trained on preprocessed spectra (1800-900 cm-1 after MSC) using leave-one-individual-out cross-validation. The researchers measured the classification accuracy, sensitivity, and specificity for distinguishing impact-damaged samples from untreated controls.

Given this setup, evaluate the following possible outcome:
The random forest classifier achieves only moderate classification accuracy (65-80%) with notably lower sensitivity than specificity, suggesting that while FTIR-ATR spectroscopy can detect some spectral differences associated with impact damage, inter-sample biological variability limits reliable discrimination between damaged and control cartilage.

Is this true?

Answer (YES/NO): NO